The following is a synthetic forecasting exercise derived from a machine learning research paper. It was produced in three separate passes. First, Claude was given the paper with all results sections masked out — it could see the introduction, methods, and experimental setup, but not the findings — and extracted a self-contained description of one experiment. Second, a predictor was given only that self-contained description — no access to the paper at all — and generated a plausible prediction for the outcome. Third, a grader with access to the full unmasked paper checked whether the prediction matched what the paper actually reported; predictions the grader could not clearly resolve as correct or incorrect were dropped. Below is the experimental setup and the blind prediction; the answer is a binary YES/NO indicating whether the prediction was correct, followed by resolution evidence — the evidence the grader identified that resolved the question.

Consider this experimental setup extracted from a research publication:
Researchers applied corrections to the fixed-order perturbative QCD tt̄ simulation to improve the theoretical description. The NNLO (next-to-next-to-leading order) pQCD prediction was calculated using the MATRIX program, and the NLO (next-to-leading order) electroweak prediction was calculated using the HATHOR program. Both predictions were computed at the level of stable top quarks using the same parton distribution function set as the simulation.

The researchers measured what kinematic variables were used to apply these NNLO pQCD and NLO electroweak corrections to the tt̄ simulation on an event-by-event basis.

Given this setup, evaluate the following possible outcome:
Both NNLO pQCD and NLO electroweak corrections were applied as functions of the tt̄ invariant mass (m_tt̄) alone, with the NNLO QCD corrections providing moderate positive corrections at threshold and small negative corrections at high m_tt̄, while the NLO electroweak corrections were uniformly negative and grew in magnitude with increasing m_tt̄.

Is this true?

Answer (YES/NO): NO